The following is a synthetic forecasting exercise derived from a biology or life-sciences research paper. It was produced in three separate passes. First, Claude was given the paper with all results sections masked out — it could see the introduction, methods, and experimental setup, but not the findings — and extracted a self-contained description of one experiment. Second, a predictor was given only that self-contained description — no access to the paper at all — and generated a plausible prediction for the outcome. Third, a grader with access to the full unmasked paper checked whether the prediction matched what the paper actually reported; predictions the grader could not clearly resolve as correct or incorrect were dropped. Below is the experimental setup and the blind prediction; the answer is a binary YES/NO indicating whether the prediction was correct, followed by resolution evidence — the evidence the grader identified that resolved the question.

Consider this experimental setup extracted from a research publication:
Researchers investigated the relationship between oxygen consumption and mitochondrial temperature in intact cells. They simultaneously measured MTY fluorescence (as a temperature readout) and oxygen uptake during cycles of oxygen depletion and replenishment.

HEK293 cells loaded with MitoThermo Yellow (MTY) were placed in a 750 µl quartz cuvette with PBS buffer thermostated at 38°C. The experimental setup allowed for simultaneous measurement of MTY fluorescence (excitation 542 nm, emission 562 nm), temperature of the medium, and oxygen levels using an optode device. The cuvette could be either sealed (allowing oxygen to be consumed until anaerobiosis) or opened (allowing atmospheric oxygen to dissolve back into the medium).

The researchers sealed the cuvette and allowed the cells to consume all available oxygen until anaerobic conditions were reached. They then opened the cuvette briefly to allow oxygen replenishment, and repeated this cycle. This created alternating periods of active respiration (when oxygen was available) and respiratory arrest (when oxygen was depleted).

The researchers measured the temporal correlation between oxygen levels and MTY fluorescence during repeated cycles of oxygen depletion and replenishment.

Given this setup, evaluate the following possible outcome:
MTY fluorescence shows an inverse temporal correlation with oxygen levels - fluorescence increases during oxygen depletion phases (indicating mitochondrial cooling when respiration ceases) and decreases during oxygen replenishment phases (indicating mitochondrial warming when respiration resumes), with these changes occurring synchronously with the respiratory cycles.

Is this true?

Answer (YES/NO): YES